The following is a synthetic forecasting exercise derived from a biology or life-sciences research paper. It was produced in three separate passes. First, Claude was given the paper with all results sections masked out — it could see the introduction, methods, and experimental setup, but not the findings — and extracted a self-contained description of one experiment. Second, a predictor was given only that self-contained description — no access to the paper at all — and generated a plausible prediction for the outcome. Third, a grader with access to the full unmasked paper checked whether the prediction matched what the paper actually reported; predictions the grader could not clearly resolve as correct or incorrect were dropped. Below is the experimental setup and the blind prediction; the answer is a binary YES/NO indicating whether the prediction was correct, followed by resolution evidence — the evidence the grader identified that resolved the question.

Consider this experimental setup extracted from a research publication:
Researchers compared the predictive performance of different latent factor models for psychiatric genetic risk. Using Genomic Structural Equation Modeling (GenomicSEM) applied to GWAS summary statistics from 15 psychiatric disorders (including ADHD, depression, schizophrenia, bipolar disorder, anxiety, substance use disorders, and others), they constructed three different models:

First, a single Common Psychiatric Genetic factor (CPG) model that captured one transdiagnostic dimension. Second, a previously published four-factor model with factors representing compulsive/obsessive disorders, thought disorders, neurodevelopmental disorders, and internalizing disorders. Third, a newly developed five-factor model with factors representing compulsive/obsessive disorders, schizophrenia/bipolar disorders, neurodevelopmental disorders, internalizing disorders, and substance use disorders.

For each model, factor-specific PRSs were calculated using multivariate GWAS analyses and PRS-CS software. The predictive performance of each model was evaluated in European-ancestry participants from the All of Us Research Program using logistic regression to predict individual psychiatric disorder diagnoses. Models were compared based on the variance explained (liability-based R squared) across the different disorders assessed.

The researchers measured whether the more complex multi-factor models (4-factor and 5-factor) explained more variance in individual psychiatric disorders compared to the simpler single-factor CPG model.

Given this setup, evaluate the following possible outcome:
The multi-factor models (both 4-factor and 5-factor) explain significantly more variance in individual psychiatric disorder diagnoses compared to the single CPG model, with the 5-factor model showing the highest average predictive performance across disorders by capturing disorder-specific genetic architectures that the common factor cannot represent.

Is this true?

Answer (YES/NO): NO